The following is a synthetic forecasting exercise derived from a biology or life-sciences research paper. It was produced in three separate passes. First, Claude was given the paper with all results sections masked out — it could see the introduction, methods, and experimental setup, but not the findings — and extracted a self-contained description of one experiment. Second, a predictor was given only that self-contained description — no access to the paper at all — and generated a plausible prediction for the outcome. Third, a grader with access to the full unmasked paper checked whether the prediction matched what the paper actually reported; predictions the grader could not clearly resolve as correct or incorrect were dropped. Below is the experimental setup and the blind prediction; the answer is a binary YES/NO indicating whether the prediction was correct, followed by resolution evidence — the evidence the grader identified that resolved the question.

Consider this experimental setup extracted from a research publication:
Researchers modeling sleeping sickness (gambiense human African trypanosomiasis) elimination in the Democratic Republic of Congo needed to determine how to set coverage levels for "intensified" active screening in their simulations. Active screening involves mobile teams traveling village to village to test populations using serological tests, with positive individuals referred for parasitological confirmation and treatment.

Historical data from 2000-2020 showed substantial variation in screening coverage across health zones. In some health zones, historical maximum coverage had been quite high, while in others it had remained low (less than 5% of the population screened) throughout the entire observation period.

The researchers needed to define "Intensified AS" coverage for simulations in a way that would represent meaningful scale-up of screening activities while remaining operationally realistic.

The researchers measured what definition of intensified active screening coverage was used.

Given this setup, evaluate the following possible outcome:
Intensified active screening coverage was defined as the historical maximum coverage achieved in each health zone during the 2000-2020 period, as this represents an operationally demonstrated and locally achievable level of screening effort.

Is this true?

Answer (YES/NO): NO